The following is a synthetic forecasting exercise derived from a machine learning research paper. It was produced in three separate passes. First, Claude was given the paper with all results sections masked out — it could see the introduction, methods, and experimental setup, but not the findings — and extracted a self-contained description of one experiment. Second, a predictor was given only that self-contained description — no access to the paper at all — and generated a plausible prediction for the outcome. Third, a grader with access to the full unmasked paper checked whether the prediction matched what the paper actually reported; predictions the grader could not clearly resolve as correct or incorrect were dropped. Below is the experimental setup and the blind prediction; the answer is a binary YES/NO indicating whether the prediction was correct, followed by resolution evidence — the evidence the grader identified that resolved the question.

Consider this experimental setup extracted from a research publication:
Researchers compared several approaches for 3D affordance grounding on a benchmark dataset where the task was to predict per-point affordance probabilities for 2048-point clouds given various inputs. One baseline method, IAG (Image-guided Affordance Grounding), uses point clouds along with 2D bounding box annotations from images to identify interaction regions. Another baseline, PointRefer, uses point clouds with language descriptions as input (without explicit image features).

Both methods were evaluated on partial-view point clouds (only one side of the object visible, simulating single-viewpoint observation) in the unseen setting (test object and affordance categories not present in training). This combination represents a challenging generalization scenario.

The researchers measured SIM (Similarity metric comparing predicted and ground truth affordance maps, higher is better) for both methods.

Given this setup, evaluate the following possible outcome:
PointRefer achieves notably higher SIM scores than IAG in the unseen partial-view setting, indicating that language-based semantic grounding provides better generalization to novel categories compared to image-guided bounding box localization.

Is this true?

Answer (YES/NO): YES